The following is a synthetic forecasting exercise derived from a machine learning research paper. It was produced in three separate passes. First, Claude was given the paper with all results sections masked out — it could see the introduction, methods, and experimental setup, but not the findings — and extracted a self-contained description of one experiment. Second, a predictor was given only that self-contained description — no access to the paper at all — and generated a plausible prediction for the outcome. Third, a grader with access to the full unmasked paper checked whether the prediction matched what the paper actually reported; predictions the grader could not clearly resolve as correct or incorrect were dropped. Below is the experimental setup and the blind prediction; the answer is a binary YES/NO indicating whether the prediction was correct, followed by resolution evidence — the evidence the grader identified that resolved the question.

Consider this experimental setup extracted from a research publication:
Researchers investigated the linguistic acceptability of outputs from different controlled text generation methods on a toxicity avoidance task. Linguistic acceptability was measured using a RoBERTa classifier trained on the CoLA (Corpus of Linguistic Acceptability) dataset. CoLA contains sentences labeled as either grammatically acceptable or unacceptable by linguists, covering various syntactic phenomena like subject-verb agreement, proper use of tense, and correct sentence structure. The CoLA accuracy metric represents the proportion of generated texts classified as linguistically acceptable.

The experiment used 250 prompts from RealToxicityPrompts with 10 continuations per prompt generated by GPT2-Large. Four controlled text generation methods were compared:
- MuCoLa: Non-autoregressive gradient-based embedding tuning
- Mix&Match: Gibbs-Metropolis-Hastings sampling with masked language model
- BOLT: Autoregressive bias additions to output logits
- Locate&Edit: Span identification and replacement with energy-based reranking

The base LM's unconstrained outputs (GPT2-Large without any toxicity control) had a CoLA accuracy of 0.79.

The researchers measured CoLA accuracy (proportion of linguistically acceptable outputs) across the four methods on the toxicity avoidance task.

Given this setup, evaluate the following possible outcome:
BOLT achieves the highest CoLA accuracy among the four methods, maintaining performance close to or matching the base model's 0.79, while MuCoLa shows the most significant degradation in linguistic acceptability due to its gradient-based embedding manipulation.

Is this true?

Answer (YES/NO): NO